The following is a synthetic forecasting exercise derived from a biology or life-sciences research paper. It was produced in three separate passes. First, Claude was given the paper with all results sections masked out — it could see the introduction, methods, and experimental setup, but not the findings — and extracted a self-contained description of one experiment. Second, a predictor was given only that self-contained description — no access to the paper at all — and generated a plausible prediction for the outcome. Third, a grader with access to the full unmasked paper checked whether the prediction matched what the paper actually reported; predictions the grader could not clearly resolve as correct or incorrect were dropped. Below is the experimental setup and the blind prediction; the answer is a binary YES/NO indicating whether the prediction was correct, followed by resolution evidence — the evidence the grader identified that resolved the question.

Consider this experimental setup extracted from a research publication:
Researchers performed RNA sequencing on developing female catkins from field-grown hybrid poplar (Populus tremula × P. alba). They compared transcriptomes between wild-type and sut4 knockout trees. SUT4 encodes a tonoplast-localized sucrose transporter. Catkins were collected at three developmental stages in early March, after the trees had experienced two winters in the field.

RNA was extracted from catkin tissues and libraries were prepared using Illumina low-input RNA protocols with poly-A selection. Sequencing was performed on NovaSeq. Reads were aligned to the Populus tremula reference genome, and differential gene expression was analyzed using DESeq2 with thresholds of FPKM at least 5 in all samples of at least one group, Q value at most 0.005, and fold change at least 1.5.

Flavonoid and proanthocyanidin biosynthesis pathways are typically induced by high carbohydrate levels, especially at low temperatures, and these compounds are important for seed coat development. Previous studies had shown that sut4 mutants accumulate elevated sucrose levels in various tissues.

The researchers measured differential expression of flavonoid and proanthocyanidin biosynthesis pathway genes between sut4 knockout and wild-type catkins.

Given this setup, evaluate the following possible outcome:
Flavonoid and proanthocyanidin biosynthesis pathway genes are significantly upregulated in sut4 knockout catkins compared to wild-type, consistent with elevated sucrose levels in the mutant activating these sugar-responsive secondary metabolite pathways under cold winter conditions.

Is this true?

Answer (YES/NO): NO